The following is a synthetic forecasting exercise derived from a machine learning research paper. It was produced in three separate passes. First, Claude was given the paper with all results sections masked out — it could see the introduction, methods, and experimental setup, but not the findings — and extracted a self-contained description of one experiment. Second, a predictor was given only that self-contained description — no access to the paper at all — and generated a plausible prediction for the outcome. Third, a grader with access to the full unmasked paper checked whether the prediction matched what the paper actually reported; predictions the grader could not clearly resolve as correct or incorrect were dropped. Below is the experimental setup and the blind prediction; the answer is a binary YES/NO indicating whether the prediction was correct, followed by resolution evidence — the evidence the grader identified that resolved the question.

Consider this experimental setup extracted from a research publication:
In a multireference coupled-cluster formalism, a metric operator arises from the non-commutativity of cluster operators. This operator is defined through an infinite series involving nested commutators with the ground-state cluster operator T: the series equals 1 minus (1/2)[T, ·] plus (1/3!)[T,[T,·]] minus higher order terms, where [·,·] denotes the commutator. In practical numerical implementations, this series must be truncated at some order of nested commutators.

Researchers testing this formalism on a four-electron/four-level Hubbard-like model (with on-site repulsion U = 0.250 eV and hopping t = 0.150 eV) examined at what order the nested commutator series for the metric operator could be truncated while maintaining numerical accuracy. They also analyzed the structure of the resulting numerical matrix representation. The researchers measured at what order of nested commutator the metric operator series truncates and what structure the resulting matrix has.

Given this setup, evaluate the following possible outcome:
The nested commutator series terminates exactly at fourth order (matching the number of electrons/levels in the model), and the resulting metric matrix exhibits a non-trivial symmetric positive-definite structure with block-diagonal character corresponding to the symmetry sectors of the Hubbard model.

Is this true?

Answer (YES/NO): NO